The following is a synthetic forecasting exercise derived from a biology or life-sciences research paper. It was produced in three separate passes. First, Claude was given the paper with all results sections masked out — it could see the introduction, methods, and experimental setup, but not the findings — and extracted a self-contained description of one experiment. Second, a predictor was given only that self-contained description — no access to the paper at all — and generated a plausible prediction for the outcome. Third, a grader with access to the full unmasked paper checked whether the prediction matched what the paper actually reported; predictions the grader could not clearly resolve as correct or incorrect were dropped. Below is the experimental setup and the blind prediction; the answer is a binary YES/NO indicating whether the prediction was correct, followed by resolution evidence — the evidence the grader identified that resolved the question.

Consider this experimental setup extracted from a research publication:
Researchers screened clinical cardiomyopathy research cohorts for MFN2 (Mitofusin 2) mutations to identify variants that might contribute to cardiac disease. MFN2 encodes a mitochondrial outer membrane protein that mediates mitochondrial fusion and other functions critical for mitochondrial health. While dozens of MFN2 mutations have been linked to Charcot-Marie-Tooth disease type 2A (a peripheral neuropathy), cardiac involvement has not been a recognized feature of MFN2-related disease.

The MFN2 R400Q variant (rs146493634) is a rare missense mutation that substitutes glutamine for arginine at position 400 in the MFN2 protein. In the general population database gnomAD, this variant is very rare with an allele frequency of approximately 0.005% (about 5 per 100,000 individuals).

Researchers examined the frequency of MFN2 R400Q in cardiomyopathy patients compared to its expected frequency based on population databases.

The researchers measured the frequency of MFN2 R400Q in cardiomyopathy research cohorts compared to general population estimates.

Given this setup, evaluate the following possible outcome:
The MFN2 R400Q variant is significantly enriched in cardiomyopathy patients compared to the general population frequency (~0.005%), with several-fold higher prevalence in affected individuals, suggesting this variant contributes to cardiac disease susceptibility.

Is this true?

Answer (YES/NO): YES